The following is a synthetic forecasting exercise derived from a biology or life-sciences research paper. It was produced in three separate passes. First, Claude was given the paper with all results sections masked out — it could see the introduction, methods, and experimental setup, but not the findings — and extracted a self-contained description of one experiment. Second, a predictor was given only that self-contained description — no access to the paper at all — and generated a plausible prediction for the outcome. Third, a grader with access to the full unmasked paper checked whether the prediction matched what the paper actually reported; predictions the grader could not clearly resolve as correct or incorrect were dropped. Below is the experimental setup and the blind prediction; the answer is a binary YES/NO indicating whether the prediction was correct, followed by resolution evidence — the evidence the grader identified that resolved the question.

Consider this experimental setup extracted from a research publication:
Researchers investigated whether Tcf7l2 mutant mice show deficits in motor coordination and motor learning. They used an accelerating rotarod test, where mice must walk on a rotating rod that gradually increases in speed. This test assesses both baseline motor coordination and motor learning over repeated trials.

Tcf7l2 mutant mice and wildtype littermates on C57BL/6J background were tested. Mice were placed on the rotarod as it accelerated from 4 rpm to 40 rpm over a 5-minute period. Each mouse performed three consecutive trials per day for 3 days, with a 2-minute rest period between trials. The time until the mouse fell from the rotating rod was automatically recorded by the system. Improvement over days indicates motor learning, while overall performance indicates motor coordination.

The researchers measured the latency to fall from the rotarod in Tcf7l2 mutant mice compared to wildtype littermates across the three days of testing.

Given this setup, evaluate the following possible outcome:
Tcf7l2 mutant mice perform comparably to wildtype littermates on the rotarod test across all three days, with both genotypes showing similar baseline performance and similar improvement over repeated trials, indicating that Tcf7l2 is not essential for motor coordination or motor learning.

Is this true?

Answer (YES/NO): YES